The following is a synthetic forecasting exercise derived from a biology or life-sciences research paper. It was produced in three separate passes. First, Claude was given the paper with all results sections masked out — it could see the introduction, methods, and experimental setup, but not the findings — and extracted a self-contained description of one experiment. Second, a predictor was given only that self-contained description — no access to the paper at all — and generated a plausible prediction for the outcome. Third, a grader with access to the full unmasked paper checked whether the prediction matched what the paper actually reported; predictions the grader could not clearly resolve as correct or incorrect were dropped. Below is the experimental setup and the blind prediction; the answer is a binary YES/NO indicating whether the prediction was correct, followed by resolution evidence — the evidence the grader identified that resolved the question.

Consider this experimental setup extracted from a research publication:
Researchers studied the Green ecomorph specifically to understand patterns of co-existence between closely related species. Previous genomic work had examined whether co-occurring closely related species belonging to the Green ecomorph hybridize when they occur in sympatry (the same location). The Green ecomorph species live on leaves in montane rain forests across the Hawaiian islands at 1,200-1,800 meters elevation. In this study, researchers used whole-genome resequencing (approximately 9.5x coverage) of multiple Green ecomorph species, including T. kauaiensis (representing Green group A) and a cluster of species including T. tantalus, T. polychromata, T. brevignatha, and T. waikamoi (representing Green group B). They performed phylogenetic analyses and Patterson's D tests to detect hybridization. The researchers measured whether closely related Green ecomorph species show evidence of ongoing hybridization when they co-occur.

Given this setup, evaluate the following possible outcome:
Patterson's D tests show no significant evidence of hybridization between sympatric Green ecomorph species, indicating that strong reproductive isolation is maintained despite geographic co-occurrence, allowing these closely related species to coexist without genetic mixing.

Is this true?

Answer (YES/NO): YES